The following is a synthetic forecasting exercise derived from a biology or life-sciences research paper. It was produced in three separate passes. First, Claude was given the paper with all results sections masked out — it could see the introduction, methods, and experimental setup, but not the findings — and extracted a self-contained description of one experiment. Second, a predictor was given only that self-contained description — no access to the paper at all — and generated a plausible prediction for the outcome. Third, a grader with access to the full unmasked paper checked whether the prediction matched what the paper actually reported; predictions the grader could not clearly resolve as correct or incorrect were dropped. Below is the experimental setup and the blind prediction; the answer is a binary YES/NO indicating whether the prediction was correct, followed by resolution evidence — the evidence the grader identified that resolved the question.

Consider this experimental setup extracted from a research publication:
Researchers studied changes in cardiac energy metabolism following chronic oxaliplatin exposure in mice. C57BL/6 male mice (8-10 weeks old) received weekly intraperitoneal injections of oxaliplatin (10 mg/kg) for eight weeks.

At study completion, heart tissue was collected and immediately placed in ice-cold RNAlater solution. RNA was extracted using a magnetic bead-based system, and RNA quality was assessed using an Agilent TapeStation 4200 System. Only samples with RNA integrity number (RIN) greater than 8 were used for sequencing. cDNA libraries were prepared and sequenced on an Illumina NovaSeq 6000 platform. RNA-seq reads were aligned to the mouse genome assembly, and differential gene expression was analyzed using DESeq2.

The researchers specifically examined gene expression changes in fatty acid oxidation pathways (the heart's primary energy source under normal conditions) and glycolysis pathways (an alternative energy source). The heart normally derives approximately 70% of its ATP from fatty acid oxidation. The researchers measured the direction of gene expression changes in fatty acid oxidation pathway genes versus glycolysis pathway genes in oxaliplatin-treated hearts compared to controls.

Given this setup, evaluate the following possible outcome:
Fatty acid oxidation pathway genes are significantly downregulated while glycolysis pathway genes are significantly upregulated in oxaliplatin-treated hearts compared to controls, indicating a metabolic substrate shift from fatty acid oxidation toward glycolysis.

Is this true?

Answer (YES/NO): YES